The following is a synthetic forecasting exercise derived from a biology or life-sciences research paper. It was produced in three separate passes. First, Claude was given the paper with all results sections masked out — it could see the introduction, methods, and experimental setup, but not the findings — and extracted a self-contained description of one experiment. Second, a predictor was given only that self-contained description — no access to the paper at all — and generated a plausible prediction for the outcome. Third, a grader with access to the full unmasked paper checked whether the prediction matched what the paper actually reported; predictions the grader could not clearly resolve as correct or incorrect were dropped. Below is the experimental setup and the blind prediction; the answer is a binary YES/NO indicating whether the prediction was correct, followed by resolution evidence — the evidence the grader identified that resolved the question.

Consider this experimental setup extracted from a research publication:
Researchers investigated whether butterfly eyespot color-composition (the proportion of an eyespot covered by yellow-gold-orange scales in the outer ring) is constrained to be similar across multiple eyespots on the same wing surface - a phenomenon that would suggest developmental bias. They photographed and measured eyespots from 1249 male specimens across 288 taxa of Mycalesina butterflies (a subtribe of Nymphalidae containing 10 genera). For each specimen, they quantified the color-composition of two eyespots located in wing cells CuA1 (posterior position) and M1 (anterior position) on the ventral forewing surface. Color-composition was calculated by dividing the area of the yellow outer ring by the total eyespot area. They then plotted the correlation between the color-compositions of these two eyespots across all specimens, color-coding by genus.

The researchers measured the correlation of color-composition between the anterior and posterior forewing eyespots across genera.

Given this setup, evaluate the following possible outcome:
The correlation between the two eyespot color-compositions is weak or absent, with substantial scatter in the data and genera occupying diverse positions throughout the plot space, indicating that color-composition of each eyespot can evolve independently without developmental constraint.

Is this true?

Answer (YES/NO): NO